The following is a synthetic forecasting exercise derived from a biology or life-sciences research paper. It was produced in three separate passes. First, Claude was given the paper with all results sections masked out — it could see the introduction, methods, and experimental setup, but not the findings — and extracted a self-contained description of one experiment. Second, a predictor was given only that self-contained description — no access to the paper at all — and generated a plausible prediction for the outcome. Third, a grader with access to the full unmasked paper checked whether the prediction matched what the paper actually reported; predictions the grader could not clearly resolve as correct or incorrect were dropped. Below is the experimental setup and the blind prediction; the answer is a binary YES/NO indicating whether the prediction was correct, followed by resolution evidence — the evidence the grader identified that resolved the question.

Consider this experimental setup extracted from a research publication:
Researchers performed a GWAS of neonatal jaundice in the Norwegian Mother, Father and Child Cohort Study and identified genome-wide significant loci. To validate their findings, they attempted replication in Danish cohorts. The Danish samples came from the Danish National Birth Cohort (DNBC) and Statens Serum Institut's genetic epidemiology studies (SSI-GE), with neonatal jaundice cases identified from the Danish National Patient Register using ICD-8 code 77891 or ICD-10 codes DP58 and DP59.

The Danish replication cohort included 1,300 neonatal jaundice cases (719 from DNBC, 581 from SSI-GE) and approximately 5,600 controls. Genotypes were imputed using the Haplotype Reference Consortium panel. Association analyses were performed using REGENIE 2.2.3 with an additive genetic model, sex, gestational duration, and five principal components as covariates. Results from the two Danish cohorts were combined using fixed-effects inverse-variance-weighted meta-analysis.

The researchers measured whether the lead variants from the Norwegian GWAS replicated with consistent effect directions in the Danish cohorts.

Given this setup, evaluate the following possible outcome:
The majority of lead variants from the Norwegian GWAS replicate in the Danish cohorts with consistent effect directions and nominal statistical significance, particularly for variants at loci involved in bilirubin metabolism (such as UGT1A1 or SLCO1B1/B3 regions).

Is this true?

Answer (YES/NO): NO